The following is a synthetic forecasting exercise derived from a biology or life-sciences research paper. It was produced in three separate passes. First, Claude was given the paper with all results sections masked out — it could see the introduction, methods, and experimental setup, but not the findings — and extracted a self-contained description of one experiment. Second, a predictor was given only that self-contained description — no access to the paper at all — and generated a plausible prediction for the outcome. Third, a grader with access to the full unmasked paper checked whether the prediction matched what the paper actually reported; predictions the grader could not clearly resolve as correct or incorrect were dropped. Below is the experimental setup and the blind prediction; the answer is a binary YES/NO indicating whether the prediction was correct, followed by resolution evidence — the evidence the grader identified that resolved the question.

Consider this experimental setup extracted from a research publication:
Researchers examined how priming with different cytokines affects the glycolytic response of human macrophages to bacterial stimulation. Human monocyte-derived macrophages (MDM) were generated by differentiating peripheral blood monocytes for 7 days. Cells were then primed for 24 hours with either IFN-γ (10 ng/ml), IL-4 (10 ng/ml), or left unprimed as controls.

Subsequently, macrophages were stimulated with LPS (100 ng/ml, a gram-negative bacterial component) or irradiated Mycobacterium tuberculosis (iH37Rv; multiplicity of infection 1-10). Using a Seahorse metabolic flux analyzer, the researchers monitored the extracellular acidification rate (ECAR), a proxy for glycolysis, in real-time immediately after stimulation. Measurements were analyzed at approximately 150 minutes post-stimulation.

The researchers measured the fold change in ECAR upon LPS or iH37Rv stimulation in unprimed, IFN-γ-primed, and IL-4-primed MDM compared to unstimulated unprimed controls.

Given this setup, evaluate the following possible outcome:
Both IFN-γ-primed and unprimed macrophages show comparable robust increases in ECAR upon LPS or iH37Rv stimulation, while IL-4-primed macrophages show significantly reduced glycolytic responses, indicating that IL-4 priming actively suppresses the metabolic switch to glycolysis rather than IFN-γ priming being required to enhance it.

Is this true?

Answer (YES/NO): NO